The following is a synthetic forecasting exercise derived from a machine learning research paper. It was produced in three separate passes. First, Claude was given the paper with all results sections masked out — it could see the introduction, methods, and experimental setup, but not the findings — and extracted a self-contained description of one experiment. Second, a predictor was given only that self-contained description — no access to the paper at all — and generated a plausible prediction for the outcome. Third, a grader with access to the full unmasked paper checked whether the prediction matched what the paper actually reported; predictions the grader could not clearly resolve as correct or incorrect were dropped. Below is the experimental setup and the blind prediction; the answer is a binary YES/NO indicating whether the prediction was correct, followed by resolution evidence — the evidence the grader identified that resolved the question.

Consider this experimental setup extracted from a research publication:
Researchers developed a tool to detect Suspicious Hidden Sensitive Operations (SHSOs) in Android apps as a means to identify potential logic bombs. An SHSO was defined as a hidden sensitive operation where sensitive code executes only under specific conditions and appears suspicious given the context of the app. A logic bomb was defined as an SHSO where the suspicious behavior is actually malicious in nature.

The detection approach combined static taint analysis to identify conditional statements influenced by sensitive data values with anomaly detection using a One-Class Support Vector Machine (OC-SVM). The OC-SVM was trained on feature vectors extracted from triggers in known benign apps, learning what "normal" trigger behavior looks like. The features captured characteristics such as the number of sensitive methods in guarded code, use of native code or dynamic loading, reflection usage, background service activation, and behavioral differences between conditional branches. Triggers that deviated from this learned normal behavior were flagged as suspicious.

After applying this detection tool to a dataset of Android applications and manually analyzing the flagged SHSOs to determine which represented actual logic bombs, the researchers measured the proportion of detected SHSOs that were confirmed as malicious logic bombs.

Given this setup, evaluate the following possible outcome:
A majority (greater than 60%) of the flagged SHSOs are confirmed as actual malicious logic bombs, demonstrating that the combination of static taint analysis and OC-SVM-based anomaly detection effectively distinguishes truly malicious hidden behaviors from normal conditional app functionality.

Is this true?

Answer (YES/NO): NO